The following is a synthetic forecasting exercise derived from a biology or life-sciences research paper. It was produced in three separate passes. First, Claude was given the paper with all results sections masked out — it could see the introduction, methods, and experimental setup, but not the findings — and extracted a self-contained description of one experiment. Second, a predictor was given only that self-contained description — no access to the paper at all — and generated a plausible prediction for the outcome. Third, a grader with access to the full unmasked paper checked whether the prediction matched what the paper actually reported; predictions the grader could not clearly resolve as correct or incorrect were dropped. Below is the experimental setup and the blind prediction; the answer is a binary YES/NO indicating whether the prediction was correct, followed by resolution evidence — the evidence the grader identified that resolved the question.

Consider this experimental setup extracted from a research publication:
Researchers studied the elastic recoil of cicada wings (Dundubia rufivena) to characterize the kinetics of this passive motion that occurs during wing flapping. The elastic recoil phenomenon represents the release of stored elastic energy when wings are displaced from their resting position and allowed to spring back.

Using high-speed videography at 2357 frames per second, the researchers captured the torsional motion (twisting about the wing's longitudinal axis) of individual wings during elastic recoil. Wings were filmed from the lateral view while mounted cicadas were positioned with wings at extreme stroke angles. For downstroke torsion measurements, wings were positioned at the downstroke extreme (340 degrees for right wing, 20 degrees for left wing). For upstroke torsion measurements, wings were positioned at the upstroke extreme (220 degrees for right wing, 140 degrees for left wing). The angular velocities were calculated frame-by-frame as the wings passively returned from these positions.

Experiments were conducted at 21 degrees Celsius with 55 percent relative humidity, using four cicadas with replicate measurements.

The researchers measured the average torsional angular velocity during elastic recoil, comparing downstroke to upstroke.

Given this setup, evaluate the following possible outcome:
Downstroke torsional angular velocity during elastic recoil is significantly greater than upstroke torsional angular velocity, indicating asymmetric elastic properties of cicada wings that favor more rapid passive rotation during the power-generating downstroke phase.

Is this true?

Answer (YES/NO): NO